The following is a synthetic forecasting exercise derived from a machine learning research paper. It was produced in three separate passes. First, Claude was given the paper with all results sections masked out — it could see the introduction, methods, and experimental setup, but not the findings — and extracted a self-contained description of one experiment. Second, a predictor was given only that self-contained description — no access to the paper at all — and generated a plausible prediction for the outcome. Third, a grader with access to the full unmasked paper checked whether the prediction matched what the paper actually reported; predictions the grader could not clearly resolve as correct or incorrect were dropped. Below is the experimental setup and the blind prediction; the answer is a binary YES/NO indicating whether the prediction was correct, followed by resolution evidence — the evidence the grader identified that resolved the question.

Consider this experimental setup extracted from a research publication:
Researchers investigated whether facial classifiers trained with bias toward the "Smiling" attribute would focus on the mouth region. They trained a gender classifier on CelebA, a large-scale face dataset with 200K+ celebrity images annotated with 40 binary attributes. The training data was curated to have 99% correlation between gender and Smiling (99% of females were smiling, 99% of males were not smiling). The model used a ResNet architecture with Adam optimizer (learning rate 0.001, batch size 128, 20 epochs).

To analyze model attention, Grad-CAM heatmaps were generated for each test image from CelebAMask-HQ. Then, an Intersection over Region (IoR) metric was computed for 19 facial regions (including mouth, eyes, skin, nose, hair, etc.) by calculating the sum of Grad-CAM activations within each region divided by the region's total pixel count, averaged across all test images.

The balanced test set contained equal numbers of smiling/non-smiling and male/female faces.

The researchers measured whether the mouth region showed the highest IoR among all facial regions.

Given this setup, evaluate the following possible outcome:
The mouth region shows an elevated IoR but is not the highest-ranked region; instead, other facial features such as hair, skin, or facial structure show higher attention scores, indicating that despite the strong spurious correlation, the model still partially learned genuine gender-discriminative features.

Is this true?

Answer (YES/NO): NO